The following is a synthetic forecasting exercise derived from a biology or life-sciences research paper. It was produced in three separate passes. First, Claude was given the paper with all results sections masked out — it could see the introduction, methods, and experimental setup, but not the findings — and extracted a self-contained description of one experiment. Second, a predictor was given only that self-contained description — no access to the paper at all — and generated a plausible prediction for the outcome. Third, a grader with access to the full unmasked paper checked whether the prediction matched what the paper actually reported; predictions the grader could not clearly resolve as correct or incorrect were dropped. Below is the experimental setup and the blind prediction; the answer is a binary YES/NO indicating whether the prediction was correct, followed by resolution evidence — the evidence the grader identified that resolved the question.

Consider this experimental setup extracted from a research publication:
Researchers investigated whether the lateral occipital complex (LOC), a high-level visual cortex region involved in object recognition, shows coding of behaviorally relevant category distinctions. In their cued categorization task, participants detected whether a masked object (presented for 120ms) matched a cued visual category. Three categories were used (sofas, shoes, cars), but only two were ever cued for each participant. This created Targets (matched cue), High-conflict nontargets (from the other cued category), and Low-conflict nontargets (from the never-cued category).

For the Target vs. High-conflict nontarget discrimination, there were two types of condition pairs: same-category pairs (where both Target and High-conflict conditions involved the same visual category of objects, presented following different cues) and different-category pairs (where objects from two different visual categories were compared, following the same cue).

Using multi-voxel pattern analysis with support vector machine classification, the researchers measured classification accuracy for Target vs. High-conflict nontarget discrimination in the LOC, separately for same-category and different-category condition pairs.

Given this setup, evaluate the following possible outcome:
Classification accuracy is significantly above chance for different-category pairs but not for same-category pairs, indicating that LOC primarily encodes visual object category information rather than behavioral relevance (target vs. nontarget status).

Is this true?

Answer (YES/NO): YES